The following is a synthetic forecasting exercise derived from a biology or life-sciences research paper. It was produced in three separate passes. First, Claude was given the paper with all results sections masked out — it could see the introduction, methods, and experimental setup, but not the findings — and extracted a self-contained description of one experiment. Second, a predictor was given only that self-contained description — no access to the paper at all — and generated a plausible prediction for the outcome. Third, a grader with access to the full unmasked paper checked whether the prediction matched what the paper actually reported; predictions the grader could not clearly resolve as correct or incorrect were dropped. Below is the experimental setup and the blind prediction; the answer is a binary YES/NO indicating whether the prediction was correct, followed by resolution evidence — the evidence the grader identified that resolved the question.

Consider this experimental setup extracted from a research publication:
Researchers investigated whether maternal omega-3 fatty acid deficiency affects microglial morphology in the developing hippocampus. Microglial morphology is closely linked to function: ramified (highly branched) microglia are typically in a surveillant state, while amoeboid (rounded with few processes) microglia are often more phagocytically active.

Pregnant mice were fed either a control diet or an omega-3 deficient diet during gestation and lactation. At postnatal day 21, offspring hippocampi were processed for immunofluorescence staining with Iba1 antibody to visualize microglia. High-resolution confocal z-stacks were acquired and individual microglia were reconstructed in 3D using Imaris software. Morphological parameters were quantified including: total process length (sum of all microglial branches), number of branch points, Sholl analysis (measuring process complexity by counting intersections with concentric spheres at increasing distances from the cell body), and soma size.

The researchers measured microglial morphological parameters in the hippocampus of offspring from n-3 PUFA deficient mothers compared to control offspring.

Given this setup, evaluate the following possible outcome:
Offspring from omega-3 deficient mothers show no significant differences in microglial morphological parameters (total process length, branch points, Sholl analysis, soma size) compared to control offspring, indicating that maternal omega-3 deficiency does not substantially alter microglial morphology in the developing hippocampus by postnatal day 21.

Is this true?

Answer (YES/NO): YES